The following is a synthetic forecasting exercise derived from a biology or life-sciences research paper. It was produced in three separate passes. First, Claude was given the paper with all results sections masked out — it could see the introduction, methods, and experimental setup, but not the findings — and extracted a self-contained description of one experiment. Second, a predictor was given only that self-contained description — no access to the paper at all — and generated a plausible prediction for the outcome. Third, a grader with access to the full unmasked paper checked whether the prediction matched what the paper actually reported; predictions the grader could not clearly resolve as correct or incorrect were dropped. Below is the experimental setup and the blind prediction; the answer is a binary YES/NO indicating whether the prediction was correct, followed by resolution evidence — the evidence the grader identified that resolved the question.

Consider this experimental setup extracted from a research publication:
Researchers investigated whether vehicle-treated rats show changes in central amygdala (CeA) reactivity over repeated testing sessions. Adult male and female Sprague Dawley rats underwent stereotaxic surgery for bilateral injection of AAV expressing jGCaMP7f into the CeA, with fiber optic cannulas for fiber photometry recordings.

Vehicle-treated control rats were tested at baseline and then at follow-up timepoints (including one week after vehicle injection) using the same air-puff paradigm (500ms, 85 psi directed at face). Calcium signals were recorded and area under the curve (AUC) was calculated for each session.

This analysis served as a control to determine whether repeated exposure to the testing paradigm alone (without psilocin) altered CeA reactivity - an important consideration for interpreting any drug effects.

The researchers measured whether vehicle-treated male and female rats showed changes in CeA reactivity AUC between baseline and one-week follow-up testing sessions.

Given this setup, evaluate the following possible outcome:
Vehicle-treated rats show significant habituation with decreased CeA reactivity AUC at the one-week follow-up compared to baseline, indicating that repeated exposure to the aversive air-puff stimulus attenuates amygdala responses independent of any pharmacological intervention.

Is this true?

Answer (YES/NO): NO